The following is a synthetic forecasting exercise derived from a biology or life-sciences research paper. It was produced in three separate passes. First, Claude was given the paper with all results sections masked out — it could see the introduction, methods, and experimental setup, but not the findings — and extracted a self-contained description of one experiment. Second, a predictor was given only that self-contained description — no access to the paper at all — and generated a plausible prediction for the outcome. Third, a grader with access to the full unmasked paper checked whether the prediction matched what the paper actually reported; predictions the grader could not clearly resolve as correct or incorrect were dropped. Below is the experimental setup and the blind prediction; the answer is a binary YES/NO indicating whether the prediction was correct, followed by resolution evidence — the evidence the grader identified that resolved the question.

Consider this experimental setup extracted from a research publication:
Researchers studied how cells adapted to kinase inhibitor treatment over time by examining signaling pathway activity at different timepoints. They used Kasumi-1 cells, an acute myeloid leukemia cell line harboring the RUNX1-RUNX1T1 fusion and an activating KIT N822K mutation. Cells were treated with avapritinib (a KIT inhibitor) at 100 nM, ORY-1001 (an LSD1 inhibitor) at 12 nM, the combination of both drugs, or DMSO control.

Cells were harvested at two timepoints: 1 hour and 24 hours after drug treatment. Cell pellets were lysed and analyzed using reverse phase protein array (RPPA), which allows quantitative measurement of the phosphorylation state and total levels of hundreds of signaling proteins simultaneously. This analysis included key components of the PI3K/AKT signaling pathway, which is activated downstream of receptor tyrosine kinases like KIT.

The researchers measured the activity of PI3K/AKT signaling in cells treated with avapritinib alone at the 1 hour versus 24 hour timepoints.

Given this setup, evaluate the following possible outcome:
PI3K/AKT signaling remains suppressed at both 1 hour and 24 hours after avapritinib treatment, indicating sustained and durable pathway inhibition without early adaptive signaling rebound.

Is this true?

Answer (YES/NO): NO